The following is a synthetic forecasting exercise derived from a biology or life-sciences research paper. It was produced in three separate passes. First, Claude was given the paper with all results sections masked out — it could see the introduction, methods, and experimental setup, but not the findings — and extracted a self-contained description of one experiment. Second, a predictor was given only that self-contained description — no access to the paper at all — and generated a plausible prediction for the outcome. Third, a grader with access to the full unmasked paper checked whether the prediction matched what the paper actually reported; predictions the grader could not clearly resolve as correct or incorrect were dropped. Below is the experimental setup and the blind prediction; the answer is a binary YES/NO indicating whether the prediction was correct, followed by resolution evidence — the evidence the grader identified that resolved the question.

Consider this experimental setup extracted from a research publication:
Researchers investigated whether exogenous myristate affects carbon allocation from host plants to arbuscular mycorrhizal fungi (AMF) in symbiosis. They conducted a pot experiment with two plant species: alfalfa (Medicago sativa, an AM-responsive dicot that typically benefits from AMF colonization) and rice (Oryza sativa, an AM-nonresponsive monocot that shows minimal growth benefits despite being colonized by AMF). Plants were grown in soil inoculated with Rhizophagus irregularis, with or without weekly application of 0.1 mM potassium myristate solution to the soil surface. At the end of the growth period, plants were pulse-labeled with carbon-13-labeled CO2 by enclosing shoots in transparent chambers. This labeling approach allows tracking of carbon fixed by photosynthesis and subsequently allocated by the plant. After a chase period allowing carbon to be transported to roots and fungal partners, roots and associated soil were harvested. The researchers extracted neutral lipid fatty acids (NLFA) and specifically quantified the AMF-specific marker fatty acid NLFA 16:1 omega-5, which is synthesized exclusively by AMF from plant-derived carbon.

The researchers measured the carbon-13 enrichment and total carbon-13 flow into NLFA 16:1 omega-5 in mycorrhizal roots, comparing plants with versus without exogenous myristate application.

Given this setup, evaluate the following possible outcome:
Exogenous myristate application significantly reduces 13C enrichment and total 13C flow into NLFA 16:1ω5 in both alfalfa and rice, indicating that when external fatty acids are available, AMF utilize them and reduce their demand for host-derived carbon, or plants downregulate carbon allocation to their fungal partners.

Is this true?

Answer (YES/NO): NO